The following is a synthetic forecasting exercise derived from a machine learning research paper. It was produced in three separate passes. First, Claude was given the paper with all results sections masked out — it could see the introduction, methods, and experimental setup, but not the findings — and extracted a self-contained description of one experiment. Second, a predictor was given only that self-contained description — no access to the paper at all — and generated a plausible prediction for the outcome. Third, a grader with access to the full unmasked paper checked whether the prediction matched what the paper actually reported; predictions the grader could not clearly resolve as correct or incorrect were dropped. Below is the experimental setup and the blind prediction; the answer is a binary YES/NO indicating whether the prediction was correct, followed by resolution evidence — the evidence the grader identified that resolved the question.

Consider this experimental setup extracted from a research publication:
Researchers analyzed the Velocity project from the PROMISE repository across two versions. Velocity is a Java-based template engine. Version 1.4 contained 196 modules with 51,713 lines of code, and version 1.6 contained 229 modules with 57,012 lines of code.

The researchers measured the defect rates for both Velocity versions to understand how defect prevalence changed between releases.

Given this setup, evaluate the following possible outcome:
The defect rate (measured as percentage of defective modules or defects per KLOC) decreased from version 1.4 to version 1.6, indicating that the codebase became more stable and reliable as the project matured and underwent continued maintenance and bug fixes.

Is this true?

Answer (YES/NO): YES